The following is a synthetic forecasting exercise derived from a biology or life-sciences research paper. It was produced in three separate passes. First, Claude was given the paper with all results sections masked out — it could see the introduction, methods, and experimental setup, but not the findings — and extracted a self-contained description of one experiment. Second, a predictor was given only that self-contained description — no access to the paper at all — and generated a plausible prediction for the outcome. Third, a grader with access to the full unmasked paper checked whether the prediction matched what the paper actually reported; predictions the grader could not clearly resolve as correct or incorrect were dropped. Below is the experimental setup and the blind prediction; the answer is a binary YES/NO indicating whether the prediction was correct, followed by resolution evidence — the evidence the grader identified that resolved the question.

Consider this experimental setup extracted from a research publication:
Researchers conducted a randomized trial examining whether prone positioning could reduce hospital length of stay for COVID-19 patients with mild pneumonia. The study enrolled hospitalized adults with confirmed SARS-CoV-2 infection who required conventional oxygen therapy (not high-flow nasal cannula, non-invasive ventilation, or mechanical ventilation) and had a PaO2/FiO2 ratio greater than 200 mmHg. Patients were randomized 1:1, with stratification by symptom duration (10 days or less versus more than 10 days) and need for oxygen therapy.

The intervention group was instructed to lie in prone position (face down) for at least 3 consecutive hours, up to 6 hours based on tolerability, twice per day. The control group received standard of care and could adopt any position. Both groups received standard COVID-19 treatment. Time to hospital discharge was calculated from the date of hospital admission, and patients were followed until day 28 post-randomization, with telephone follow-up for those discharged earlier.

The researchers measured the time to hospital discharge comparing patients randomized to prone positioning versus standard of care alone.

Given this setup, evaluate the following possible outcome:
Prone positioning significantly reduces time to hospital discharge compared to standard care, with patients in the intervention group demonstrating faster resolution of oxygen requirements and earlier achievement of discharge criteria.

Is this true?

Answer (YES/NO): NO